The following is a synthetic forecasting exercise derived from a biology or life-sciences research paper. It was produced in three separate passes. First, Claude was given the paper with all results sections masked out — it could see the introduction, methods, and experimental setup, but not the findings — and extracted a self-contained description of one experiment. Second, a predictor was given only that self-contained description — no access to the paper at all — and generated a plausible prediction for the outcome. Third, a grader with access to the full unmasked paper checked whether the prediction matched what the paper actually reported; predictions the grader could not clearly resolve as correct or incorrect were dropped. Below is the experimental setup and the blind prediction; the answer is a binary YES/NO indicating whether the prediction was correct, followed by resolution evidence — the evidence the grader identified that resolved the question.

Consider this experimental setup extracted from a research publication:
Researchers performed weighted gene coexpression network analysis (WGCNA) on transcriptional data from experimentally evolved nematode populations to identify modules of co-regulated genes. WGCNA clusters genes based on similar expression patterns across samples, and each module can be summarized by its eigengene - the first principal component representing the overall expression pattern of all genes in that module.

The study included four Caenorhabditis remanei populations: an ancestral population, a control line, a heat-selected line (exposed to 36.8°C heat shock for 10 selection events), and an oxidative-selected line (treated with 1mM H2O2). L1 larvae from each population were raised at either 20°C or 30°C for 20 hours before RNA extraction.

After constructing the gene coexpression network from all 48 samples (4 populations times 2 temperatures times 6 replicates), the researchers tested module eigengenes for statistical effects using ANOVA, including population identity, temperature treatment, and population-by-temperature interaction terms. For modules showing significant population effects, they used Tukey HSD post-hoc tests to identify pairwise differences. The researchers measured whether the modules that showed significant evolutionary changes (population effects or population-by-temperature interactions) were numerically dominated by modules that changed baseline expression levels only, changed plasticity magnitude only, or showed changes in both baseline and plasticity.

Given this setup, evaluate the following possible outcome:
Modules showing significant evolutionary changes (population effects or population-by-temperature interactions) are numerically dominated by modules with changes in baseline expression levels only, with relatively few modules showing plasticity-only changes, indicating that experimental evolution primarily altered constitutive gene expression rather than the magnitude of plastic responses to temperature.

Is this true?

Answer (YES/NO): YES